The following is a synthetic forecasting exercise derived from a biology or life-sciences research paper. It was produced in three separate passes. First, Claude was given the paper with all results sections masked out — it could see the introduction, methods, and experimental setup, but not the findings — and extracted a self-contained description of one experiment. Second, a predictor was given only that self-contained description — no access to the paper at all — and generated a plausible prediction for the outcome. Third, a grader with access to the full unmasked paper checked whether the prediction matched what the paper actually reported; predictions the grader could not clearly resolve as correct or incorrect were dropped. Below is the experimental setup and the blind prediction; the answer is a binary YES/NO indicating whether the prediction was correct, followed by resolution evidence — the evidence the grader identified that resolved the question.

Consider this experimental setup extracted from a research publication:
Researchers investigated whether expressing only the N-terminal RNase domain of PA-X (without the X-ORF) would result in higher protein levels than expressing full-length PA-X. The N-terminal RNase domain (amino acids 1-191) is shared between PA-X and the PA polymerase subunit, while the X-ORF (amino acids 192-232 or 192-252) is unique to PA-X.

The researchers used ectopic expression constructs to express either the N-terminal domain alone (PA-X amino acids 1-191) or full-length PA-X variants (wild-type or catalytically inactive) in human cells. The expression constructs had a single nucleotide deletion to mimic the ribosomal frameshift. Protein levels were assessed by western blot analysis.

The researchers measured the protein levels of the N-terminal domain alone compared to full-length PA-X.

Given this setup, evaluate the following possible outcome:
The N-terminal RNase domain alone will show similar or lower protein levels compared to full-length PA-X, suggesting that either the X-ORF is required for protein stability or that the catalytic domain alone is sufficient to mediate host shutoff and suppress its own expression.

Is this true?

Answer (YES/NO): NO